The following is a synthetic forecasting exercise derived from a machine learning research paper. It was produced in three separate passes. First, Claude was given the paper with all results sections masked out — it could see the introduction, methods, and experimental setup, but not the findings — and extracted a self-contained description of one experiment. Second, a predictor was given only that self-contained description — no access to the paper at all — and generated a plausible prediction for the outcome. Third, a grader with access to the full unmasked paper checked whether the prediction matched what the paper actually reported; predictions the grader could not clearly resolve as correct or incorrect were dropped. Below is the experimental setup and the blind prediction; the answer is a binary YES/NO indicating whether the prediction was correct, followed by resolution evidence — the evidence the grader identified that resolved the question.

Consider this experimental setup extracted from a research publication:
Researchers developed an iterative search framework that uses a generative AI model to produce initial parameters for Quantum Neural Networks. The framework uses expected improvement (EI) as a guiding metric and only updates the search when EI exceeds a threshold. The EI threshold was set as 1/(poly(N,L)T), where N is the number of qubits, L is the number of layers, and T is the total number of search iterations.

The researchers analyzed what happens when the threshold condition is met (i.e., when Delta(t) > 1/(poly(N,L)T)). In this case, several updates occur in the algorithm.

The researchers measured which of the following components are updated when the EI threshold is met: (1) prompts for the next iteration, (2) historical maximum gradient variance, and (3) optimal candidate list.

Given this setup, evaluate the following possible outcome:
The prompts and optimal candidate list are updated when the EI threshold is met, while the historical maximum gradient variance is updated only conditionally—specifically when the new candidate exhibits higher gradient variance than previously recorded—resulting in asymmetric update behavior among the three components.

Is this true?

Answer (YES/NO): NO